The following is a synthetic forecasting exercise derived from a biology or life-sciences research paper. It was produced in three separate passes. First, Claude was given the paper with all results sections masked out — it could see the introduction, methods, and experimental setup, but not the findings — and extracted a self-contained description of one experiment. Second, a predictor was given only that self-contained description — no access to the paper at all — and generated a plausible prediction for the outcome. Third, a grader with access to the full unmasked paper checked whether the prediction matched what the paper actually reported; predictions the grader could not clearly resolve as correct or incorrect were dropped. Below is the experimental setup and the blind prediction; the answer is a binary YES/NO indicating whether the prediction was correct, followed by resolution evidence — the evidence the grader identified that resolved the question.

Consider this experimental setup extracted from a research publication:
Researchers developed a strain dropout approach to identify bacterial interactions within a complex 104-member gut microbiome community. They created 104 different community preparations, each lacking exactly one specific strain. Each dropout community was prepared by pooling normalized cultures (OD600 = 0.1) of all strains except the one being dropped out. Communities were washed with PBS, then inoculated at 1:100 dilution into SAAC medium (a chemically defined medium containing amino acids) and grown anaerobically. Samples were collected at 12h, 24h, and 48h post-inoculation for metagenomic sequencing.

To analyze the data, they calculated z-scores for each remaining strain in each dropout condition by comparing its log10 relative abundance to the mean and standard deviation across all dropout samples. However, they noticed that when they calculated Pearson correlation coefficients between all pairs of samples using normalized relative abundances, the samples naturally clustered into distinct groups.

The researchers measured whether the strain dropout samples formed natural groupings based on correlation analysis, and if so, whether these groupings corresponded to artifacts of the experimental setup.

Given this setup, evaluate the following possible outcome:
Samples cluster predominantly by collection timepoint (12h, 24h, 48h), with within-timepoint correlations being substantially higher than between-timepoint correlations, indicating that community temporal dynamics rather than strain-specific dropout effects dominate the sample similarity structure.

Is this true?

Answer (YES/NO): NO